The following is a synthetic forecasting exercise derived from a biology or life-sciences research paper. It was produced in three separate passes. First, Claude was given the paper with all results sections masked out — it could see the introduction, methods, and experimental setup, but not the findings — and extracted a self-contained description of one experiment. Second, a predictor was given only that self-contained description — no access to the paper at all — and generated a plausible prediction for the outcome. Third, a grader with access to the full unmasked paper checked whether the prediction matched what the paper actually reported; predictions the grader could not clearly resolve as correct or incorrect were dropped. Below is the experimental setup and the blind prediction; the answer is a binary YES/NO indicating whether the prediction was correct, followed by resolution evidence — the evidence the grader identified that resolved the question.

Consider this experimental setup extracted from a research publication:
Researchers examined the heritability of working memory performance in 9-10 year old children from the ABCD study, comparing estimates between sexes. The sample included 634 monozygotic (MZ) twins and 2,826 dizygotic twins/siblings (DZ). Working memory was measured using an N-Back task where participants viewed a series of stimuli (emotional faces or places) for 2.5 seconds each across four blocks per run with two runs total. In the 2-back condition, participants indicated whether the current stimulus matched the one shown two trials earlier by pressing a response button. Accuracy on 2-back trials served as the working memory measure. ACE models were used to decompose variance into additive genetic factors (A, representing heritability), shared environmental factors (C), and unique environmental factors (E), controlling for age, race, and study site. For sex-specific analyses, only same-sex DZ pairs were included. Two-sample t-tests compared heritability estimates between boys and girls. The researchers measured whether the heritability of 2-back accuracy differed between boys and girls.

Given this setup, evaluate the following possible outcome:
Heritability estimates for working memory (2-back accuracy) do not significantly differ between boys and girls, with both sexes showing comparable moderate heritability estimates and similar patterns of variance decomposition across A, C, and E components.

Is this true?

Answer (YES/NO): YES